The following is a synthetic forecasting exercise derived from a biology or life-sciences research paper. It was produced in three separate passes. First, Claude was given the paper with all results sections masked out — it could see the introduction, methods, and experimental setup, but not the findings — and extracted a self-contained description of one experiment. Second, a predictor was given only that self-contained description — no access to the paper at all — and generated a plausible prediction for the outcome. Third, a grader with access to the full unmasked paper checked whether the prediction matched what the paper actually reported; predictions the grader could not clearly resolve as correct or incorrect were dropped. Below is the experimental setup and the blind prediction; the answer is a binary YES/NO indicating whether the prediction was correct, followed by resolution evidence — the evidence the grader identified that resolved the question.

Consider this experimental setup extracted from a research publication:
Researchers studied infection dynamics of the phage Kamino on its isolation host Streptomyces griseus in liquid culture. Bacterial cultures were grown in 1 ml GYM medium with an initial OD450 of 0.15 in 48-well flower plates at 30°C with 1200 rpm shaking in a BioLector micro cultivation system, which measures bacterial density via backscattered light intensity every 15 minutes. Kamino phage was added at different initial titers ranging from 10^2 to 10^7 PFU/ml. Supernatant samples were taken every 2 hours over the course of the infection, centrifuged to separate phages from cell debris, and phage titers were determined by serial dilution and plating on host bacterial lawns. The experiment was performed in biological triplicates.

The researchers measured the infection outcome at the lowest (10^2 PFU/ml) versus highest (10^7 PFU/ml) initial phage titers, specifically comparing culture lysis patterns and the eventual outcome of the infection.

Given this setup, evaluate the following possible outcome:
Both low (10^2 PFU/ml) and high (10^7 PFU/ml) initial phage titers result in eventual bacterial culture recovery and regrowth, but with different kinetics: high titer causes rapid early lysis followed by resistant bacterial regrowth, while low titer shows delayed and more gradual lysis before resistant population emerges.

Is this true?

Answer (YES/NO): NO